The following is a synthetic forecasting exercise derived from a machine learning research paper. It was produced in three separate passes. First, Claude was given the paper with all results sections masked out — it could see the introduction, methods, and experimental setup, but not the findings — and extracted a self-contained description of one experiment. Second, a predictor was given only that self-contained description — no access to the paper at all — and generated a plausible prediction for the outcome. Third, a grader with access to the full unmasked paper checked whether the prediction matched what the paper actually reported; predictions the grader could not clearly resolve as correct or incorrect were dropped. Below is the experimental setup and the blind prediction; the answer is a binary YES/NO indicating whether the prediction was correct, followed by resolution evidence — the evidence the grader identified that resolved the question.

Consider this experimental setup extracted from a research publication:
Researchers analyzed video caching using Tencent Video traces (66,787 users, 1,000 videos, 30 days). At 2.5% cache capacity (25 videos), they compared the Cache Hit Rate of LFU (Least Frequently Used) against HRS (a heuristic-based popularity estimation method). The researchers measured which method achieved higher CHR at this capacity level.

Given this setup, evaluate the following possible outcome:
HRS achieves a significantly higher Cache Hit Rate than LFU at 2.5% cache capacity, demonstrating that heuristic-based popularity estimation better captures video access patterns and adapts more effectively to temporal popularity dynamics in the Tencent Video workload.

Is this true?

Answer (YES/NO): YES